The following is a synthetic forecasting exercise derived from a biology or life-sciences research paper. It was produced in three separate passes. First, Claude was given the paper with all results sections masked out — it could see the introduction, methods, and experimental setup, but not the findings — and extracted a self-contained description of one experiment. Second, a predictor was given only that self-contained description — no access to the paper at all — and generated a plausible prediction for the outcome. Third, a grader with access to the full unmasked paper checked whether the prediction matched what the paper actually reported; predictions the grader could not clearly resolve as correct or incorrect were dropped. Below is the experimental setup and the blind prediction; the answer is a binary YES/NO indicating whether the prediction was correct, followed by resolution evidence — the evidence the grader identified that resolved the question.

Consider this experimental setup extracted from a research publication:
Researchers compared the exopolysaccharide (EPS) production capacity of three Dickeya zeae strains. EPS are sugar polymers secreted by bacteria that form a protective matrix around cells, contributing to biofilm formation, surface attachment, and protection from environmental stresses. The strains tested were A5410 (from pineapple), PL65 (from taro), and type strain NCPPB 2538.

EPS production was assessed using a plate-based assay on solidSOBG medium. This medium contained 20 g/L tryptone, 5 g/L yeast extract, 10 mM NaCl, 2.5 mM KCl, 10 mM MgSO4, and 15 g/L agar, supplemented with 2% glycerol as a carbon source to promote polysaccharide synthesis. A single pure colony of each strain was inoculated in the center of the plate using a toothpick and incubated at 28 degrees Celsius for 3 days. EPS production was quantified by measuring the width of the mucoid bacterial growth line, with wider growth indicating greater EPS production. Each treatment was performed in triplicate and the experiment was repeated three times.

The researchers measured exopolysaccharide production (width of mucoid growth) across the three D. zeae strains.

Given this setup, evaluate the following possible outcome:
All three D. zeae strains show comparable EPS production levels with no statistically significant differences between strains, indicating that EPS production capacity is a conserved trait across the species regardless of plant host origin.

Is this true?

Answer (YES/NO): NO